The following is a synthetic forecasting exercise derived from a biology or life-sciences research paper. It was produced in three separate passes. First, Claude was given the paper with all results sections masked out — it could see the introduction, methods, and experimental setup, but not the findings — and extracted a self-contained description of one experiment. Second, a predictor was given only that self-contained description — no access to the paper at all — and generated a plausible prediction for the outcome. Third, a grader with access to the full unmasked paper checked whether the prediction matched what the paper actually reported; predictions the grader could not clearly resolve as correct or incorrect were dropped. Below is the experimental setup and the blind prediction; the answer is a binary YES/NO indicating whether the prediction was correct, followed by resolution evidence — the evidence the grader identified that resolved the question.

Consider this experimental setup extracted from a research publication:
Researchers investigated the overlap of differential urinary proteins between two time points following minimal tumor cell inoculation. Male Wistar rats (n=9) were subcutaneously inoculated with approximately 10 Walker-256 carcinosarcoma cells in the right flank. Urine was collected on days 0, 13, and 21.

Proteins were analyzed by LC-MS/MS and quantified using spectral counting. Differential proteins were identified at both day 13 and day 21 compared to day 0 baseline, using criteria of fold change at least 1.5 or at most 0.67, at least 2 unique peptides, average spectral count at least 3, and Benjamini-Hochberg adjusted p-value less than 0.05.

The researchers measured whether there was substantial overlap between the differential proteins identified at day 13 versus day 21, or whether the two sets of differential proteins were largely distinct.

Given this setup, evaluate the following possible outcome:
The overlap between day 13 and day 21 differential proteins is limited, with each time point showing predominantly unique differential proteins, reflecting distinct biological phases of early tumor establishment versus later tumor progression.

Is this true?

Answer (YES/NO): NO